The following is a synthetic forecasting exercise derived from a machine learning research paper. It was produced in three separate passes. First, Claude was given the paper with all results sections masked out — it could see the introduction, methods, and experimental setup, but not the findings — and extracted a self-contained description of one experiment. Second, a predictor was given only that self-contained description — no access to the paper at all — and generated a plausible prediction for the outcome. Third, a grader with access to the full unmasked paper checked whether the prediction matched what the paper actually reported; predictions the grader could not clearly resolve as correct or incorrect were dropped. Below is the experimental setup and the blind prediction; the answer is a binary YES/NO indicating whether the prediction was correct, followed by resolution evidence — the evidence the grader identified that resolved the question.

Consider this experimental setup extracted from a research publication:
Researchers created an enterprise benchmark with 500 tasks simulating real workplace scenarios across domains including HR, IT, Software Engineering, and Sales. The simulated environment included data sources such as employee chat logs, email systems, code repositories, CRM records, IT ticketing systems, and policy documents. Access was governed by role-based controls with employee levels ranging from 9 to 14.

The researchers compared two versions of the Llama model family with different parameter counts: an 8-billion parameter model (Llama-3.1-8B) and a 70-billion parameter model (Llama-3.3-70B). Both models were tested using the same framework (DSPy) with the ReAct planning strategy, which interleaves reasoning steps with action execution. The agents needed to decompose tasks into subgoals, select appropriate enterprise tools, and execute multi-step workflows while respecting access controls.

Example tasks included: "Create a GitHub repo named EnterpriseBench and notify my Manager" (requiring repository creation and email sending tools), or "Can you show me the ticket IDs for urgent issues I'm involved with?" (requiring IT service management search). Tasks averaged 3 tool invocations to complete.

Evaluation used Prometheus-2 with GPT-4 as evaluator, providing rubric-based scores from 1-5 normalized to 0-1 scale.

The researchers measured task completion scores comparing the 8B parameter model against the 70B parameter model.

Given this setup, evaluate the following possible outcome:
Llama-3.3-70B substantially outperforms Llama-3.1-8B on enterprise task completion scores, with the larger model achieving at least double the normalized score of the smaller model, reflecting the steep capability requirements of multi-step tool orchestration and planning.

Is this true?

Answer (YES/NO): NO